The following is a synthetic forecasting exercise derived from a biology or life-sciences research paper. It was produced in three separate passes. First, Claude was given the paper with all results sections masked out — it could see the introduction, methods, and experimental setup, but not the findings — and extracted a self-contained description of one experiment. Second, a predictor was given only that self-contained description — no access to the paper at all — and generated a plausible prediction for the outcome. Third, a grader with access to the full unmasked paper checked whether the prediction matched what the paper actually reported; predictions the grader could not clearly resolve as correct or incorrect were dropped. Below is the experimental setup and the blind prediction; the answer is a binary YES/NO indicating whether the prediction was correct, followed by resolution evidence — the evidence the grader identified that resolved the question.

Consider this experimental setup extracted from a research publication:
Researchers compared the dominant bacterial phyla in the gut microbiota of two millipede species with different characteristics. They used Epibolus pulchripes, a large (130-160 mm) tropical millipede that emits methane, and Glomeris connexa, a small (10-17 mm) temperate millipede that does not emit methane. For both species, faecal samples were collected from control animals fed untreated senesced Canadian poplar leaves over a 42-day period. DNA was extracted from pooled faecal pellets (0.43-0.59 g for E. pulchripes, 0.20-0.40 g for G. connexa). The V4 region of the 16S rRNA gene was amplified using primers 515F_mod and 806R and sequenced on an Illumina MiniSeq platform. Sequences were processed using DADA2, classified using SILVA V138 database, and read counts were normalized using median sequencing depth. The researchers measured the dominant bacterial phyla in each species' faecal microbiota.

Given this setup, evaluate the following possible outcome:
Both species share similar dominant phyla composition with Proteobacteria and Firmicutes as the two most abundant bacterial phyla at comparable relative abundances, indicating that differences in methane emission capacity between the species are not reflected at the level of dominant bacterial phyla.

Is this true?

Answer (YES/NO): NO